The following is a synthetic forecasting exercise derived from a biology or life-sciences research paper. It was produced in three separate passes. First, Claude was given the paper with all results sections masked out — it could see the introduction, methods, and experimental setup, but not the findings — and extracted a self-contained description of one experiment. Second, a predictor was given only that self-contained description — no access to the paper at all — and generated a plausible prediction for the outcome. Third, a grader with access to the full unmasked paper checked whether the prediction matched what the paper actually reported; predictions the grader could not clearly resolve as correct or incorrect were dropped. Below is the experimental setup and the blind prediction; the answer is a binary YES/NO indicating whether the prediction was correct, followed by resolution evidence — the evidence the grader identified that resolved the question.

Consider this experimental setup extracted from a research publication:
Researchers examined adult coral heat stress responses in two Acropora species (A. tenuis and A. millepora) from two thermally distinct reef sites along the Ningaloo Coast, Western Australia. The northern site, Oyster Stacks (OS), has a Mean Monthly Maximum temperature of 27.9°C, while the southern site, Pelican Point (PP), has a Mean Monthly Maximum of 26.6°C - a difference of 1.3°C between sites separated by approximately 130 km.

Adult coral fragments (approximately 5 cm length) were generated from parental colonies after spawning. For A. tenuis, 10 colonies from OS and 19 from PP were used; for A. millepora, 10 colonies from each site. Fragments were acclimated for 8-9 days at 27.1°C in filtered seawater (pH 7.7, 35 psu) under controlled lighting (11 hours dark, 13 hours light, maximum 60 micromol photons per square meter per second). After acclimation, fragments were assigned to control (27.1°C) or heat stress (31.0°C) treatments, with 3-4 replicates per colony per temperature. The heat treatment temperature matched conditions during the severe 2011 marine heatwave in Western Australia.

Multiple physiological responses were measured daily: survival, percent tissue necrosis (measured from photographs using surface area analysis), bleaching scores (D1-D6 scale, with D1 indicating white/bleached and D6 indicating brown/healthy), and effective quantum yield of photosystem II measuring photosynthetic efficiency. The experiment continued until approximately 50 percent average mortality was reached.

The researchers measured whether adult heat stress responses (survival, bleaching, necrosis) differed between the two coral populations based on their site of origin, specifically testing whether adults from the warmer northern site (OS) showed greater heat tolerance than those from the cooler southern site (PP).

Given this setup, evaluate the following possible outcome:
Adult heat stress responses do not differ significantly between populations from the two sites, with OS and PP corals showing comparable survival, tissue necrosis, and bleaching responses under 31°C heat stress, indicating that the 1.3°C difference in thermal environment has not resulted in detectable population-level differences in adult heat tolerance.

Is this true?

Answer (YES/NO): NO